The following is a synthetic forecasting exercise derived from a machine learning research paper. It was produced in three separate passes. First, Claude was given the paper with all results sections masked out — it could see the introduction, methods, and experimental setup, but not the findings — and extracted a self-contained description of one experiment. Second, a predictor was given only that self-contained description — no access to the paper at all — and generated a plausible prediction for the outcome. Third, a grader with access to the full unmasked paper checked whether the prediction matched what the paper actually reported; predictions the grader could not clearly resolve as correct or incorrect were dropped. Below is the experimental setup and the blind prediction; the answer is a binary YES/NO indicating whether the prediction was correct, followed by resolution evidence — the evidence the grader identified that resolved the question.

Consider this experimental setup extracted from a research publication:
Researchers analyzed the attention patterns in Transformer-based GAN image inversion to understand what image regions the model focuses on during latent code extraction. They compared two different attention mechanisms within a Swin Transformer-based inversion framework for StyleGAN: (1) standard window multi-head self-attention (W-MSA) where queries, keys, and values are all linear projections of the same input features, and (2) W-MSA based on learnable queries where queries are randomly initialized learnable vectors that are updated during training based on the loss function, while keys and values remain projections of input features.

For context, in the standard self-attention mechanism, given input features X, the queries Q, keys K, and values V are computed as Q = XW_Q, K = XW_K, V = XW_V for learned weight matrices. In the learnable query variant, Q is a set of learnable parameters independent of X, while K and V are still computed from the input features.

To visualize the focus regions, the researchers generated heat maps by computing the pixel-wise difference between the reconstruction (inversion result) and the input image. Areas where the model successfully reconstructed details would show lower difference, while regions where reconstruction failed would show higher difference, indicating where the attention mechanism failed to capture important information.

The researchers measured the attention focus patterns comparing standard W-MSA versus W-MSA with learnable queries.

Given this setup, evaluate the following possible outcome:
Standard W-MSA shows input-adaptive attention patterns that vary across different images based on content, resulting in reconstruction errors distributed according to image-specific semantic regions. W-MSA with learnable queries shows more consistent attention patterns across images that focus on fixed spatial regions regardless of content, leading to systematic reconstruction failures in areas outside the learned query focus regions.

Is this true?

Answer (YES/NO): NO